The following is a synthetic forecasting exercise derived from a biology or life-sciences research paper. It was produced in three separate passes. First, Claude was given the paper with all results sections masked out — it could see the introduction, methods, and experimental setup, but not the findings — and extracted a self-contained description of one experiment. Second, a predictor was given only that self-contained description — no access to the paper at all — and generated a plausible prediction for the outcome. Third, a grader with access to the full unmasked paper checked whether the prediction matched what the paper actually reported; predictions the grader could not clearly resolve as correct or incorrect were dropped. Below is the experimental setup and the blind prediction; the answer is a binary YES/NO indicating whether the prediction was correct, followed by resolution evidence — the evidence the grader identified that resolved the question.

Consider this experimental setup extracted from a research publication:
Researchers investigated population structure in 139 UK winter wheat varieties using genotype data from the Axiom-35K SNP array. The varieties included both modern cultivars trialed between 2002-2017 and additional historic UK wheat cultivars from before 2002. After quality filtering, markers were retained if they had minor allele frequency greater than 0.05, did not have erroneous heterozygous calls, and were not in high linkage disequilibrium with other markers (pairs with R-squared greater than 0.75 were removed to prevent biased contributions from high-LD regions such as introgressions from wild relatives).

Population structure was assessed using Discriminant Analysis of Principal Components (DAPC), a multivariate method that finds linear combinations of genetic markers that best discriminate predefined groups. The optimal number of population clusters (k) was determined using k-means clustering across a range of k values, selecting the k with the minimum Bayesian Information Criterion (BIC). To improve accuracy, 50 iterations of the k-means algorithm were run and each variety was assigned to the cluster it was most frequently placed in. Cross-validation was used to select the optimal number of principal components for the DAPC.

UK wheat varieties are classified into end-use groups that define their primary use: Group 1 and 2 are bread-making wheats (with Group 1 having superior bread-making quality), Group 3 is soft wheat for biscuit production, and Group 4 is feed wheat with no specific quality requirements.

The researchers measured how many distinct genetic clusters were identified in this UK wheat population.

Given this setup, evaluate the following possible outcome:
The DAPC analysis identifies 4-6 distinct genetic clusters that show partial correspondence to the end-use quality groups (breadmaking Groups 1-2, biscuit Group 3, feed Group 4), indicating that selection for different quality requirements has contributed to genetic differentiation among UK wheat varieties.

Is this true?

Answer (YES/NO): YES